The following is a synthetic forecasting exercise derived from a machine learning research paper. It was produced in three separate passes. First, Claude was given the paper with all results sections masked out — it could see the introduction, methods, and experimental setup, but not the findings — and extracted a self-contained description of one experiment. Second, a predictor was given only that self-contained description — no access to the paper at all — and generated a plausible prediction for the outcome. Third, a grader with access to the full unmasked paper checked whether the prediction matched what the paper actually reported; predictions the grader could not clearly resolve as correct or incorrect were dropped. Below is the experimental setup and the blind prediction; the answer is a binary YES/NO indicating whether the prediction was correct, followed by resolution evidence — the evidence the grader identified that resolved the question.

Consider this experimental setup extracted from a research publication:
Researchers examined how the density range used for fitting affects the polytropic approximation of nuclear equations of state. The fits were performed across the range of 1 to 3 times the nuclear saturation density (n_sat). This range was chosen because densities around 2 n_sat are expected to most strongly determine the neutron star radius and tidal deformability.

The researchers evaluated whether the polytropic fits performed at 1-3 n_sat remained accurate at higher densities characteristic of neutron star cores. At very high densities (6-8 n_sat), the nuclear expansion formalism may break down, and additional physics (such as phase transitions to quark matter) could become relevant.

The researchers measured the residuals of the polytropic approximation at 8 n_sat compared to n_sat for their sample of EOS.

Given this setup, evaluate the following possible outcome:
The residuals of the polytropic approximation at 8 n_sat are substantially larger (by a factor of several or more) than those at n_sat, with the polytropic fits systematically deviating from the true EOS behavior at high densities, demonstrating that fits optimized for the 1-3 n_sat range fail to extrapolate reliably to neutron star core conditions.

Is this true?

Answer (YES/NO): NO